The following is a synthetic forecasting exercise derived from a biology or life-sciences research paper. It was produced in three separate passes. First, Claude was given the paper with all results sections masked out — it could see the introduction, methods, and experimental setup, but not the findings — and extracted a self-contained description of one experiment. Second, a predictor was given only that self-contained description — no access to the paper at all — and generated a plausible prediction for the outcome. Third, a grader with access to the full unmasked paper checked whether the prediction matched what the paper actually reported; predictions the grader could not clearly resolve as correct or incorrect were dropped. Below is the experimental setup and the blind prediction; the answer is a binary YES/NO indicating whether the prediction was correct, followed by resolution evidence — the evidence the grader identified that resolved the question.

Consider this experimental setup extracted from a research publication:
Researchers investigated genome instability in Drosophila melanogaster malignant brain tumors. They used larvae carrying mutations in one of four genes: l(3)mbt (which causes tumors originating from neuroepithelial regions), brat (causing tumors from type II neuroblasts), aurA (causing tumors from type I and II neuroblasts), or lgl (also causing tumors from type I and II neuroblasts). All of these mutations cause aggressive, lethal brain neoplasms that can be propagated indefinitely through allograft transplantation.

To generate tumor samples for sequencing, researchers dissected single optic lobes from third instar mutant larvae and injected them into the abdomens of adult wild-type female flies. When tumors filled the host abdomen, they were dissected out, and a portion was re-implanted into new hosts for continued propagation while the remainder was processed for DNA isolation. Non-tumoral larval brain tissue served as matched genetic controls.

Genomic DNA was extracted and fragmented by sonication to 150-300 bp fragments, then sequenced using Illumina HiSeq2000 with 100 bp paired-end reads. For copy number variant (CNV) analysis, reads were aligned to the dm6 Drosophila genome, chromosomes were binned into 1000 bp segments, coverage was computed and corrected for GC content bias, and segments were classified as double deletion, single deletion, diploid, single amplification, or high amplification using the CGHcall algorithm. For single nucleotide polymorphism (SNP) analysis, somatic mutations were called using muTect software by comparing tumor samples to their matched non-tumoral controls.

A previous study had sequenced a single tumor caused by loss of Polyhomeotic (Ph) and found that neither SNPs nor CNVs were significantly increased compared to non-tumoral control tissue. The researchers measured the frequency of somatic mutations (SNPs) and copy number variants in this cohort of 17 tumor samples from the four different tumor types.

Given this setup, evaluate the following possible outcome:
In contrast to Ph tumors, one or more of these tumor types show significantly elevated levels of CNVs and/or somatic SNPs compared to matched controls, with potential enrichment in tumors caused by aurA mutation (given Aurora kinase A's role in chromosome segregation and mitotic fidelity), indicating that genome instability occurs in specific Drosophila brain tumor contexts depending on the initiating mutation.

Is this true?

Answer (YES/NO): YES